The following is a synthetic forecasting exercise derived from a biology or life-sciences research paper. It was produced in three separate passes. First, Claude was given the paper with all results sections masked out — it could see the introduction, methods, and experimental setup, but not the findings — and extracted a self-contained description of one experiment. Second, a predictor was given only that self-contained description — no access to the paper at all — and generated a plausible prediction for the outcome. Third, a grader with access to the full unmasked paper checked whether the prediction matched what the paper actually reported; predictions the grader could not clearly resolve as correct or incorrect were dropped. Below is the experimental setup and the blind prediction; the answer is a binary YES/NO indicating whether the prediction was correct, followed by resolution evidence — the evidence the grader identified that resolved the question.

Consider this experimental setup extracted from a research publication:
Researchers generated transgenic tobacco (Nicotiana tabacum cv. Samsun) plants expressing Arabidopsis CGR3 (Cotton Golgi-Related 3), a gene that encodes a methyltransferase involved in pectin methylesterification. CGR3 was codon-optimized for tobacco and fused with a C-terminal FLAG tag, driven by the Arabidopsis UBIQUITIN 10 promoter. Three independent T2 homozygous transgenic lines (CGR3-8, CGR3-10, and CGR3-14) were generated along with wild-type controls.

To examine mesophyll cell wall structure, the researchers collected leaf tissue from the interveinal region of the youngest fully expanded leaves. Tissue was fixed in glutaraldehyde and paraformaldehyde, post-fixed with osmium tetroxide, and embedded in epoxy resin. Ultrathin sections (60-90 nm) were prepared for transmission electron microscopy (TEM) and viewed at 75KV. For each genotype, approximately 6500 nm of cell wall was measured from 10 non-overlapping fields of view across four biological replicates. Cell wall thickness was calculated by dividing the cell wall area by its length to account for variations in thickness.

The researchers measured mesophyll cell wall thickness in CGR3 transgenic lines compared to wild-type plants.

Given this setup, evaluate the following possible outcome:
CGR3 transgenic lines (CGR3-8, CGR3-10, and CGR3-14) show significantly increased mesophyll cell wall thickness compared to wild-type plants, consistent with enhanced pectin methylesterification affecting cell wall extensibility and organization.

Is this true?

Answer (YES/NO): NO